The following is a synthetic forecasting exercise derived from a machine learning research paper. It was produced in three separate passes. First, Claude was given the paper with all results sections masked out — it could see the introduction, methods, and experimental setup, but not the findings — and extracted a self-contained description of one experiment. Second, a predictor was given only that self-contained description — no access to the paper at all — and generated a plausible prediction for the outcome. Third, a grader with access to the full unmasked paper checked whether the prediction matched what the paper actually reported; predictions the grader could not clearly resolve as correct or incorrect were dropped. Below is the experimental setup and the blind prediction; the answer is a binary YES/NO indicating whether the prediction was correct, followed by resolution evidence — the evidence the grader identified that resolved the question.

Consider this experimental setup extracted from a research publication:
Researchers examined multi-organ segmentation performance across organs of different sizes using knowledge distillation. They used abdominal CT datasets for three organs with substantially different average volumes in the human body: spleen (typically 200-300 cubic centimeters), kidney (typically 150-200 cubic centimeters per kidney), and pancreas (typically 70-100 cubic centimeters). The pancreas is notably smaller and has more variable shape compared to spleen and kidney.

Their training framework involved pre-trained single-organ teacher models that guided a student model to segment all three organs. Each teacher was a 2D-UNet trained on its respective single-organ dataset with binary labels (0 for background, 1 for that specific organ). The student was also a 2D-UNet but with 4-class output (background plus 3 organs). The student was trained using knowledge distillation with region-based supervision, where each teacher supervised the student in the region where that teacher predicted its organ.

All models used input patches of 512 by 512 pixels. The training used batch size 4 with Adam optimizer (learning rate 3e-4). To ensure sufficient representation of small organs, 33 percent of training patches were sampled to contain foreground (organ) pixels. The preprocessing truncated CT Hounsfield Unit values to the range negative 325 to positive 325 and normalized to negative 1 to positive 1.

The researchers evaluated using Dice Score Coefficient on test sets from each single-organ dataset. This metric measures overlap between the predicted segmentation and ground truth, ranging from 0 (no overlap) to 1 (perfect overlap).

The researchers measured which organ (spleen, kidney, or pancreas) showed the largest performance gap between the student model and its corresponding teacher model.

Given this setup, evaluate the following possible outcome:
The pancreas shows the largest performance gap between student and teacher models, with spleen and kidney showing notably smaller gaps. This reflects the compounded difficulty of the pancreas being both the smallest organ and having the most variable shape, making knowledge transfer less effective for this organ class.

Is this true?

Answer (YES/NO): NO